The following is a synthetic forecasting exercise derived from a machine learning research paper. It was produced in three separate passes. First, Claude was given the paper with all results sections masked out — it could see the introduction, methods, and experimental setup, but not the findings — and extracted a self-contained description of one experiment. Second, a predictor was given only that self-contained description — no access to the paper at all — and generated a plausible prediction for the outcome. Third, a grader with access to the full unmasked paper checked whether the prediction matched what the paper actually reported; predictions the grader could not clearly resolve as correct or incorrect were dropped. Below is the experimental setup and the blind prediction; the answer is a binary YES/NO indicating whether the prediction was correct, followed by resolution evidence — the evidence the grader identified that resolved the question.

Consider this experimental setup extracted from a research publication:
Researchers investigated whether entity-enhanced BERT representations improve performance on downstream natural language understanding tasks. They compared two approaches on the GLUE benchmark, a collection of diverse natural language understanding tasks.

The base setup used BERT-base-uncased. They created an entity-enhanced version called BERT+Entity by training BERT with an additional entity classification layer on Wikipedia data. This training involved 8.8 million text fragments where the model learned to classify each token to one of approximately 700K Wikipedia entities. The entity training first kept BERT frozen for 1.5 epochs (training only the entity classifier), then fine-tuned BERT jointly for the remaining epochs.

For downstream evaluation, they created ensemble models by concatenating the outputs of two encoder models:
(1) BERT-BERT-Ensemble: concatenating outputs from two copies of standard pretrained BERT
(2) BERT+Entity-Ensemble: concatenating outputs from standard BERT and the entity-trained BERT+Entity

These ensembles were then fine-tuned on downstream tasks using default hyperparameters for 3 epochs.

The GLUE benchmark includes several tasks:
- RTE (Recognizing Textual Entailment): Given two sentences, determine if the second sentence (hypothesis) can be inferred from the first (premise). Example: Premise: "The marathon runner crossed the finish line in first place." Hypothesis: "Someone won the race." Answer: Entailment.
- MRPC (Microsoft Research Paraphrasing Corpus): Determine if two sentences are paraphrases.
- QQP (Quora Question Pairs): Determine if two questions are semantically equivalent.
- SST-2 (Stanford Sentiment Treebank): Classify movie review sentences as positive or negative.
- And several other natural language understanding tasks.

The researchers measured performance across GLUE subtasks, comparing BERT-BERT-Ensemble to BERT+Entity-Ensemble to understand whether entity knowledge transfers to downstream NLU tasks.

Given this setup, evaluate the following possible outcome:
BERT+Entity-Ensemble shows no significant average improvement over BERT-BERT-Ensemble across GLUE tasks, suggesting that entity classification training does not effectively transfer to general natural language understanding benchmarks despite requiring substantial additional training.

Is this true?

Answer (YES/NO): YES